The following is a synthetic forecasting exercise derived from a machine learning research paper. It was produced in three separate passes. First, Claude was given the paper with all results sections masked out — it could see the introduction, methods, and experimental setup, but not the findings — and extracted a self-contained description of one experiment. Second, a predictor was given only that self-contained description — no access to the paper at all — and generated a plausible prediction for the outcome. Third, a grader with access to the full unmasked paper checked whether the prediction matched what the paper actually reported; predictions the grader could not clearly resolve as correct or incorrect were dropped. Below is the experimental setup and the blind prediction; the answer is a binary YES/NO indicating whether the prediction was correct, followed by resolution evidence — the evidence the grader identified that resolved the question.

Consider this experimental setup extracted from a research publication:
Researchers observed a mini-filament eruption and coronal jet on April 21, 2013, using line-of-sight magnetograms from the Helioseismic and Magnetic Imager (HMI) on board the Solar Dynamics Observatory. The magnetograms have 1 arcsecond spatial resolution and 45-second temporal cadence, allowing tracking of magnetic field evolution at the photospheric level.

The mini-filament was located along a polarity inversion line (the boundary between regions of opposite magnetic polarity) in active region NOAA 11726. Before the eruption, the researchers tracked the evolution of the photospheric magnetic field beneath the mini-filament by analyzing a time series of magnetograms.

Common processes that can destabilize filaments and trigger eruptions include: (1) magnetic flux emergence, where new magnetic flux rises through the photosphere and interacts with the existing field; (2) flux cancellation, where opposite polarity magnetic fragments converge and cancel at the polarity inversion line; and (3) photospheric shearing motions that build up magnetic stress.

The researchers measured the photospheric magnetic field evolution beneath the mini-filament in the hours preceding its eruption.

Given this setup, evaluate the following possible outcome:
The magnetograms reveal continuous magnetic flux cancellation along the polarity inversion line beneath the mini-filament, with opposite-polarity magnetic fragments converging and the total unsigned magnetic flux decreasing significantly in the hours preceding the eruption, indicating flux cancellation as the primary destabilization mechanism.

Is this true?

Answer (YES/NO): YES